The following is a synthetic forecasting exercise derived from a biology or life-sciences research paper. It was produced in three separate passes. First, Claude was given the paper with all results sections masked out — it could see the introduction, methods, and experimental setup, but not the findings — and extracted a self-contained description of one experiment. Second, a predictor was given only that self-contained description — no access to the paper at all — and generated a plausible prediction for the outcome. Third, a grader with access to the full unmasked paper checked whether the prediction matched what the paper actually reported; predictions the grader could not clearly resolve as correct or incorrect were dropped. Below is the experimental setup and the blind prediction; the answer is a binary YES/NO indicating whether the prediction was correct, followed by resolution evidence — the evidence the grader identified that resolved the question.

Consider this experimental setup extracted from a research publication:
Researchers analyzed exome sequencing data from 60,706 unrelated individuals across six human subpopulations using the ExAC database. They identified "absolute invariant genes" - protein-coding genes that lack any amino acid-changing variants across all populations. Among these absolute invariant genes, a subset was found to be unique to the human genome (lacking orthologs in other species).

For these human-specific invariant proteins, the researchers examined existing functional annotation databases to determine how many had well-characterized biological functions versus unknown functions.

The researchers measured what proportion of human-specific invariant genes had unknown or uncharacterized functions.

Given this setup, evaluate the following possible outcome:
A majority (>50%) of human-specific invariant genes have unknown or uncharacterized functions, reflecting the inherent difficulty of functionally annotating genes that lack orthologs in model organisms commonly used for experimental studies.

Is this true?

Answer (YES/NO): NO